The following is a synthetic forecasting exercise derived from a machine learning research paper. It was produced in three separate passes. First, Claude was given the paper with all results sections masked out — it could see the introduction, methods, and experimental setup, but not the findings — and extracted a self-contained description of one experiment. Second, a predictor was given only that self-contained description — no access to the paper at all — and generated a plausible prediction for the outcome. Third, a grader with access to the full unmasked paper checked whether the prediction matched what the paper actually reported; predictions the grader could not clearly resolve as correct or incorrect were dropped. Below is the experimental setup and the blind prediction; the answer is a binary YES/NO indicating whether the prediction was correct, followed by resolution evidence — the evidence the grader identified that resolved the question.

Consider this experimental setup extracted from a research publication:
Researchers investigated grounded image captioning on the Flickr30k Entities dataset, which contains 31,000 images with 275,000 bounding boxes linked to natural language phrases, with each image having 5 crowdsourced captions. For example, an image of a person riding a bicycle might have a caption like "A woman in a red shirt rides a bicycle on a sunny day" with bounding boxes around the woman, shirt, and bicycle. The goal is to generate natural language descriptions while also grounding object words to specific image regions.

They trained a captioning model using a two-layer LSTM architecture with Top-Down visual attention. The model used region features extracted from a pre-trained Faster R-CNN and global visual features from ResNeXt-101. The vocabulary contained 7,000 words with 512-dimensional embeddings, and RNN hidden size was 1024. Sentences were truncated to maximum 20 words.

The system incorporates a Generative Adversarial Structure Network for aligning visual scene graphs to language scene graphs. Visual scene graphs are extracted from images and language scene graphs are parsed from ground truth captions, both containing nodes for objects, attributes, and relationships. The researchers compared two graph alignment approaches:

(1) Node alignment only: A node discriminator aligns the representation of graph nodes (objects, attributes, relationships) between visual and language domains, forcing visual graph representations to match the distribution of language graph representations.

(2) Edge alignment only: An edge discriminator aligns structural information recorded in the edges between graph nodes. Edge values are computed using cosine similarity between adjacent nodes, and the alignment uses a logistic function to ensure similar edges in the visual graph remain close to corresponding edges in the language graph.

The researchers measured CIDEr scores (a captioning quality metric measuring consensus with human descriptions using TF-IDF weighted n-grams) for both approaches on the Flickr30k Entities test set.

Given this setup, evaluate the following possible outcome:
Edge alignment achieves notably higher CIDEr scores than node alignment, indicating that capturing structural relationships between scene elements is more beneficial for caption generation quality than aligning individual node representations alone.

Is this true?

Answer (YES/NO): NO